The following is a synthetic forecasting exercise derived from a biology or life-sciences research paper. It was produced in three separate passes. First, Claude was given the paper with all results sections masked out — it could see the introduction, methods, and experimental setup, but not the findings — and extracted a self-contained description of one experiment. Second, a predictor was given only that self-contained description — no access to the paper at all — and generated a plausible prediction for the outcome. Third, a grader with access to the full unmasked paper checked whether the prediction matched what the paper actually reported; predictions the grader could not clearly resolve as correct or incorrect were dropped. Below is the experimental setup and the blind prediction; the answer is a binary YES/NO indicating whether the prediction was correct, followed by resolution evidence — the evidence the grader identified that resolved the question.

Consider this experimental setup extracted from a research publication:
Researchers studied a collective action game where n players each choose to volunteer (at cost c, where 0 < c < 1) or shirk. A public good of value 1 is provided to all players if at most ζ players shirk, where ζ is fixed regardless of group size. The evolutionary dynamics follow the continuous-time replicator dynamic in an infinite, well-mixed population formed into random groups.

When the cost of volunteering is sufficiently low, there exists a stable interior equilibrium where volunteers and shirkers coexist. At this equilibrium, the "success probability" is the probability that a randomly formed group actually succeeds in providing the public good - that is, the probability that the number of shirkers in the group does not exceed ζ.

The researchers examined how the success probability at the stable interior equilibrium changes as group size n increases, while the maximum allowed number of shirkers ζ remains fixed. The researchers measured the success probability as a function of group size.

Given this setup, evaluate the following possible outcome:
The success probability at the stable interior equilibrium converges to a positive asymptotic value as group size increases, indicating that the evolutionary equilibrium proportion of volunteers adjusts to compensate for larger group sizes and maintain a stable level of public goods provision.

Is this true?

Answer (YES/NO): YES